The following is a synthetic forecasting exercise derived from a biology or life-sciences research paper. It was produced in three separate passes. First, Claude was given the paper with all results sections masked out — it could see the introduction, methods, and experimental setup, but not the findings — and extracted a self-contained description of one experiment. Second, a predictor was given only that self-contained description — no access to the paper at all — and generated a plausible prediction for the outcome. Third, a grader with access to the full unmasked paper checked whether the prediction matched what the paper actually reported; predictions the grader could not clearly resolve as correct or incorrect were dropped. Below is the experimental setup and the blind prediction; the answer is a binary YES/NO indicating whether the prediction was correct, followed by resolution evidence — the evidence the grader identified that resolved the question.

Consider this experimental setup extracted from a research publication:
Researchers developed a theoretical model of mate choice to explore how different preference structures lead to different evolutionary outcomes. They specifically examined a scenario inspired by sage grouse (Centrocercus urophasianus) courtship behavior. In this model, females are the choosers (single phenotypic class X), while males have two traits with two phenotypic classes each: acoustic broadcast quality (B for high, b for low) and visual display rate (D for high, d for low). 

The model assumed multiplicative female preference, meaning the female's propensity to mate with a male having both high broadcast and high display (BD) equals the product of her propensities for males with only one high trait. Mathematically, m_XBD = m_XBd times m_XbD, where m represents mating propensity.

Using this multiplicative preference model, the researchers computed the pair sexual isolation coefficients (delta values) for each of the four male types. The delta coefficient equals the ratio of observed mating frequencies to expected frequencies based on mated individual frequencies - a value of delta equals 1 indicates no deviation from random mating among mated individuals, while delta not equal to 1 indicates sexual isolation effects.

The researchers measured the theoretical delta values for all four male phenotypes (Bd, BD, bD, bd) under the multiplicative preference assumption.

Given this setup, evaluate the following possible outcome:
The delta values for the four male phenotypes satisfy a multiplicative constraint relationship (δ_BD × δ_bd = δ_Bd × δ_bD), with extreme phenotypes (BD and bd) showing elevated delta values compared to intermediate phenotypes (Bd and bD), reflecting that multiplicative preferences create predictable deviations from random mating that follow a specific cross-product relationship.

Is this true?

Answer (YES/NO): NO